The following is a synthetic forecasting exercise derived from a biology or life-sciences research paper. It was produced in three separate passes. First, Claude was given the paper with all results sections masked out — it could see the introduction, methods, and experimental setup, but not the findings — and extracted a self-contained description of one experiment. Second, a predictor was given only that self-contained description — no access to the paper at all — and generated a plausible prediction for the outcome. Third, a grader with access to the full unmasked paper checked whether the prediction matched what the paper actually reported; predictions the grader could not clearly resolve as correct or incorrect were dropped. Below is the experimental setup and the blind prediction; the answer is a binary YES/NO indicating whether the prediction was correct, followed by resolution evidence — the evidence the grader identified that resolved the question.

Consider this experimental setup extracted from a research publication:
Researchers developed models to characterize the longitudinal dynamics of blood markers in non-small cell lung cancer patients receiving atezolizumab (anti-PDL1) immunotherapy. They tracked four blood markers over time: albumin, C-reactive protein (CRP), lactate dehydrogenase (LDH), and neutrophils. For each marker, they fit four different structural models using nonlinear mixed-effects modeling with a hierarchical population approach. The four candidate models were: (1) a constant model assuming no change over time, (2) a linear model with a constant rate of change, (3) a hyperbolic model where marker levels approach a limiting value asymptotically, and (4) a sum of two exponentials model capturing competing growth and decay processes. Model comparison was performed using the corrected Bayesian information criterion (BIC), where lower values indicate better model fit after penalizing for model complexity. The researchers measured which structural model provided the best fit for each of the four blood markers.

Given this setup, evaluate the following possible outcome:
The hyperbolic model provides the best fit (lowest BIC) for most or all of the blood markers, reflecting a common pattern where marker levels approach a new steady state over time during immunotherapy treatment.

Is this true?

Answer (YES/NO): NO